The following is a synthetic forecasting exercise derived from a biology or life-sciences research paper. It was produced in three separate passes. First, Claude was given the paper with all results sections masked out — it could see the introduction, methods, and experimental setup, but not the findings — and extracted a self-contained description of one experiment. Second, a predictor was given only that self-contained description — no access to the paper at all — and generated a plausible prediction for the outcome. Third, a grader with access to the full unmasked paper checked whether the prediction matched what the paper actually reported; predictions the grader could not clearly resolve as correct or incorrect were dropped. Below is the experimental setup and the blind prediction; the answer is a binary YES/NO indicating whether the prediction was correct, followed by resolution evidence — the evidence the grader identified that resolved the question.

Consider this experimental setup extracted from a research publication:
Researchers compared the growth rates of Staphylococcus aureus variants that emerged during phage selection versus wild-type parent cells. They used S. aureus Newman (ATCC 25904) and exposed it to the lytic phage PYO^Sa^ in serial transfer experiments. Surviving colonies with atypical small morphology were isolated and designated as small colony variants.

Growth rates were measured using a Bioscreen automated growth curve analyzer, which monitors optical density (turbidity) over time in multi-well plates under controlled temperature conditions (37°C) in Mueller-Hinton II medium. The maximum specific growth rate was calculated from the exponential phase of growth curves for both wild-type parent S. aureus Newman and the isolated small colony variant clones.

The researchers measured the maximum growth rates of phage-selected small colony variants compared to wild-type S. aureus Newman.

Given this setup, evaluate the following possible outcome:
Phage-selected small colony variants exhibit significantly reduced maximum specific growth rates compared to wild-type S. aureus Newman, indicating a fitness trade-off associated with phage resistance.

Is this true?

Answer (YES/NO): YES